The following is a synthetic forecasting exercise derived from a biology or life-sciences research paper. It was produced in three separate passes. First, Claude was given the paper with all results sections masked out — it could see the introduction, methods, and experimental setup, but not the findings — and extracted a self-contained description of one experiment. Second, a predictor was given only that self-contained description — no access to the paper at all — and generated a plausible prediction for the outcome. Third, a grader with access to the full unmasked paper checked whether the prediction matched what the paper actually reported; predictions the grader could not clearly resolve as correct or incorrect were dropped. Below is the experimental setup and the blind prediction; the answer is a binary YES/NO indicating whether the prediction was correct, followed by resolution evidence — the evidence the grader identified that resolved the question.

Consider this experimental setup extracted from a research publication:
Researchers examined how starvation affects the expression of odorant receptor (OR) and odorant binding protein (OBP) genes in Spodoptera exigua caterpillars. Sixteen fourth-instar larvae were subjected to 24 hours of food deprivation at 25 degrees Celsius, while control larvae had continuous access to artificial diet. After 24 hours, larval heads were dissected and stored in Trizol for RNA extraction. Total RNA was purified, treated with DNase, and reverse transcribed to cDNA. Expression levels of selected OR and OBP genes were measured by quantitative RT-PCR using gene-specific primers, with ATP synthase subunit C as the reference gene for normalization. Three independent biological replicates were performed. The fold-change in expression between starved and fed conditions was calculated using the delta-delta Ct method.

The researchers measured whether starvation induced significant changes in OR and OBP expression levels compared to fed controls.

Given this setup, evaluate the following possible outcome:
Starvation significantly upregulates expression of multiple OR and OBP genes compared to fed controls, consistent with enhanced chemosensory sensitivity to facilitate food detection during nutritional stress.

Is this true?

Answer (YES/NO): NO